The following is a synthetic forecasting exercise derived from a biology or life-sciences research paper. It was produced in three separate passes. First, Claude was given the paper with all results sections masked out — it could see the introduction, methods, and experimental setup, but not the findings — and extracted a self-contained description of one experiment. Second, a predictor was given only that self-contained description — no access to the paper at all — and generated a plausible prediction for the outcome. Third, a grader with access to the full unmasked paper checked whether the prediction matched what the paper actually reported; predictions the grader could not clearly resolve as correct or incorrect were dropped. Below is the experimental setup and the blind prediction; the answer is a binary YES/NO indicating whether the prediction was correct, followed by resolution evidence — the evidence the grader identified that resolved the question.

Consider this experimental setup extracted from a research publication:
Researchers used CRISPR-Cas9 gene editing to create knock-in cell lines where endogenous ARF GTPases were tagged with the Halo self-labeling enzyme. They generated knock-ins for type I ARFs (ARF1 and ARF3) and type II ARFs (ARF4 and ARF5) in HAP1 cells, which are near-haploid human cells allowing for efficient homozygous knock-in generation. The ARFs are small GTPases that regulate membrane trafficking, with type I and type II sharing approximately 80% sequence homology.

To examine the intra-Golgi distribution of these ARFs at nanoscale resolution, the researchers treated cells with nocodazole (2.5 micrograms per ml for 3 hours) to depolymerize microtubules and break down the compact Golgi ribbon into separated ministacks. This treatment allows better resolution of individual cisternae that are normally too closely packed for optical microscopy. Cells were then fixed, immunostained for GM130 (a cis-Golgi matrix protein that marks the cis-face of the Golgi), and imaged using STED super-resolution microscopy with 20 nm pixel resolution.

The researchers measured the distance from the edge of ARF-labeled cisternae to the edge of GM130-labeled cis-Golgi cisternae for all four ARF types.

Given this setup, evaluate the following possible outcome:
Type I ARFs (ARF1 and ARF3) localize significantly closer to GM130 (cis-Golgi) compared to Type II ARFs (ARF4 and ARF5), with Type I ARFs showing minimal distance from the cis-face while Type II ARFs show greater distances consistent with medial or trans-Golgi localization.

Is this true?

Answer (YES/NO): NO